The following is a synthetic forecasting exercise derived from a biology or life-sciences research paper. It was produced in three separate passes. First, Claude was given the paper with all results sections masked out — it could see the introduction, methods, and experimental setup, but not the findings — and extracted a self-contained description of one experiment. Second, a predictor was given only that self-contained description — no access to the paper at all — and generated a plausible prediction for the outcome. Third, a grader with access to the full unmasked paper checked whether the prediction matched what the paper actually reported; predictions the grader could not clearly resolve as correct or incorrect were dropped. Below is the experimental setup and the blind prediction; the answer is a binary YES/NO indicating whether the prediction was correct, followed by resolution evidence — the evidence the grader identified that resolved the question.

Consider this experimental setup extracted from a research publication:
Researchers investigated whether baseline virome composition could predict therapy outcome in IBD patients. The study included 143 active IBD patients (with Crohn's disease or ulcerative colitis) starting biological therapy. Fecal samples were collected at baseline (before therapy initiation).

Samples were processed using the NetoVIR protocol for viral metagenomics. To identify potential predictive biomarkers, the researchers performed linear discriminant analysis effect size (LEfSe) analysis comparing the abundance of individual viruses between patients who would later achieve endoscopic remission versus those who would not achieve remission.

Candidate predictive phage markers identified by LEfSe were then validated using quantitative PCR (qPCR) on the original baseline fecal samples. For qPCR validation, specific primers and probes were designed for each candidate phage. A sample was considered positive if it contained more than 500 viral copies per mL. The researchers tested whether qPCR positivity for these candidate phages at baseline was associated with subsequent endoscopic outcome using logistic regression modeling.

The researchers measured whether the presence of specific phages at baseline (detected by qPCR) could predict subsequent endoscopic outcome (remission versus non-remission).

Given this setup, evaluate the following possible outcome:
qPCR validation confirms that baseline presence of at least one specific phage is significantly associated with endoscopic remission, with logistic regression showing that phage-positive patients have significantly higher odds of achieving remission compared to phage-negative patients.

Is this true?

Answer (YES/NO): YES